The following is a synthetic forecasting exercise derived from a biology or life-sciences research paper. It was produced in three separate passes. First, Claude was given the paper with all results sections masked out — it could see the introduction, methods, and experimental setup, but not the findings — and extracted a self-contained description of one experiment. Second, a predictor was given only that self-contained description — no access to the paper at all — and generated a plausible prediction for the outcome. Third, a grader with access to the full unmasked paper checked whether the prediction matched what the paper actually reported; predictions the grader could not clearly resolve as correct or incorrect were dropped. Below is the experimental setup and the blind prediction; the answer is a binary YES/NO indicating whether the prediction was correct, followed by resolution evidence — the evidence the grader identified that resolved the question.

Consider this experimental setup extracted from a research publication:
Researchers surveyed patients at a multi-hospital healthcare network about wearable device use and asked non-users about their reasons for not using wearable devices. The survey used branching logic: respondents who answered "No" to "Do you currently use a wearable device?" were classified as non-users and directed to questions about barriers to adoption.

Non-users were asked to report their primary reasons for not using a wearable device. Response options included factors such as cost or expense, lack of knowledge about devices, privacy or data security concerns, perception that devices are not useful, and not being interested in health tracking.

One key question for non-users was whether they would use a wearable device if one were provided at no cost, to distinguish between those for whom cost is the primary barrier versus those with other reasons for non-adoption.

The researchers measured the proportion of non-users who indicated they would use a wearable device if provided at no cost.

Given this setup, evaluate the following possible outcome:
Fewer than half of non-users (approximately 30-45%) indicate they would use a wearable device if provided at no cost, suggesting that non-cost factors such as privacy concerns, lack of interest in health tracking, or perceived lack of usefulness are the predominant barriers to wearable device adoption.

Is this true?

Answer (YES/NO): NO